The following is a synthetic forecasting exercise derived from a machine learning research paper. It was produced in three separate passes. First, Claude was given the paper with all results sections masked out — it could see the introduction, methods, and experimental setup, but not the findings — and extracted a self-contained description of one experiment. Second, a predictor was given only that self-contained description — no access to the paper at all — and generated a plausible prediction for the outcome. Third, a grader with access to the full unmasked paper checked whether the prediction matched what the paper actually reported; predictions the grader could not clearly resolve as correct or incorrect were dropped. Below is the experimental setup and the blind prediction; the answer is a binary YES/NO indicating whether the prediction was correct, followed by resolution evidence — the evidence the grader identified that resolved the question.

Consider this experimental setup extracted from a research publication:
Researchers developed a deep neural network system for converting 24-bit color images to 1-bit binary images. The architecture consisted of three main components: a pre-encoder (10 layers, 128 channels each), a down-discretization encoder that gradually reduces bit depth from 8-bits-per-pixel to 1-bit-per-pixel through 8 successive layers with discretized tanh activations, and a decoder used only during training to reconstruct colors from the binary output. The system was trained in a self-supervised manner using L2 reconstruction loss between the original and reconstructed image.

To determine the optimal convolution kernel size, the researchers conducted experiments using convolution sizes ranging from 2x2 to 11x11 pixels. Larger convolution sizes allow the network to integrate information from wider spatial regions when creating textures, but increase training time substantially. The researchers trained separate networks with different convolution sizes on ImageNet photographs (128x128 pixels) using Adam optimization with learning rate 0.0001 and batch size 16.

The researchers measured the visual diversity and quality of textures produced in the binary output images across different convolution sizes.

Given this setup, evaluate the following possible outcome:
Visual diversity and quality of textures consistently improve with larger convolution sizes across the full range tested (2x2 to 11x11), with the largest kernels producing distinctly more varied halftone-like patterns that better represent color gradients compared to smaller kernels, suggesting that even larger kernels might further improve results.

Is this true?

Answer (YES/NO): YES